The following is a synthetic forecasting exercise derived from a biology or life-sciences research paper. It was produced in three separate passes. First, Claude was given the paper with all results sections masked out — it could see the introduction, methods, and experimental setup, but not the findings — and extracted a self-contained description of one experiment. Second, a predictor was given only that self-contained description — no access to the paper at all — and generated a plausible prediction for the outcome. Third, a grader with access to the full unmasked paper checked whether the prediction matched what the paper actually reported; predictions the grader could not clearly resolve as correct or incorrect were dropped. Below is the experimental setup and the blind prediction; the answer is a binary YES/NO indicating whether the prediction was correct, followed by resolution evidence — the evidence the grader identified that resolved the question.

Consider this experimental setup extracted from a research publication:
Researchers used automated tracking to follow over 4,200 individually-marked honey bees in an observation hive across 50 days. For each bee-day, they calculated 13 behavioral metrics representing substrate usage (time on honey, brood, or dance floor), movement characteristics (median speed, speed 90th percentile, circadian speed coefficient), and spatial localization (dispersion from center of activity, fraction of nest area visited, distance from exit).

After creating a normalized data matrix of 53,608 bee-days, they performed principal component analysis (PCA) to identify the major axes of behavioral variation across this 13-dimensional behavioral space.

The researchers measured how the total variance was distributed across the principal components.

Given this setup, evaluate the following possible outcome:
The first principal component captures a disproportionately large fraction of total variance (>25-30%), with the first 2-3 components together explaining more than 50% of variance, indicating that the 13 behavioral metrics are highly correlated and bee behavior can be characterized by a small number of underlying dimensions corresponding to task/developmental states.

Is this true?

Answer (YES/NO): YES